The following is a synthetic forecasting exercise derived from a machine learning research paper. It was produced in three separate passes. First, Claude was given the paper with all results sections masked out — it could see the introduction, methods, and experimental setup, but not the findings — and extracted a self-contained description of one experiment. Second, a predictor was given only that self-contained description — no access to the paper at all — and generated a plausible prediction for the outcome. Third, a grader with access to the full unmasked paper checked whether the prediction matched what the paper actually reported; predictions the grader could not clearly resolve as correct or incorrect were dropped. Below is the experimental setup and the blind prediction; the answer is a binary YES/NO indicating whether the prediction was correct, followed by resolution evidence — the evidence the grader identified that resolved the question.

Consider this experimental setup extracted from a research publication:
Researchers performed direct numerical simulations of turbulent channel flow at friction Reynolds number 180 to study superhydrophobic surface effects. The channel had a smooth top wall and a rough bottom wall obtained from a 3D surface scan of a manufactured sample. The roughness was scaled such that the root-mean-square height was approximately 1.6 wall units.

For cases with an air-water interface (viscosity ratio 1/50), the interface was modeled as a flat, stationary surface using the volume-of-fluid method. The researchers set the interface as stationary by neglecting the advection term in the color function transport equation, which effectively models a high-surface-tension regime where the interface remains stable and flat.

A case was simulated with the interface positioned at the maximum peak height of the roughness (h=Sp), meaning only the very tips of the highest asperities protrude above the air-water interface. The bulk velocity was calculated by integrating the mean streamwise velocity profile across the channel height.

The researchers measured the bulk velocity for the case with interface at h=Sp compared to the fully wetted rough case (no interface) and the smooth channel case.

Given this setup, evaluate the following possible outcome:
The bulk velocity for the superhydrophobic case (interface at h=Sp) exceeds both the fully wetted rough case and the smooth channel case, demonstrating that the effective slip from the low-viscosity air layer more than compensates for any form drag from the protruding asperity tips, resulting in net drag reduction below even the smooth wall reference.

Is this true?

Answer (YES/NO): YES